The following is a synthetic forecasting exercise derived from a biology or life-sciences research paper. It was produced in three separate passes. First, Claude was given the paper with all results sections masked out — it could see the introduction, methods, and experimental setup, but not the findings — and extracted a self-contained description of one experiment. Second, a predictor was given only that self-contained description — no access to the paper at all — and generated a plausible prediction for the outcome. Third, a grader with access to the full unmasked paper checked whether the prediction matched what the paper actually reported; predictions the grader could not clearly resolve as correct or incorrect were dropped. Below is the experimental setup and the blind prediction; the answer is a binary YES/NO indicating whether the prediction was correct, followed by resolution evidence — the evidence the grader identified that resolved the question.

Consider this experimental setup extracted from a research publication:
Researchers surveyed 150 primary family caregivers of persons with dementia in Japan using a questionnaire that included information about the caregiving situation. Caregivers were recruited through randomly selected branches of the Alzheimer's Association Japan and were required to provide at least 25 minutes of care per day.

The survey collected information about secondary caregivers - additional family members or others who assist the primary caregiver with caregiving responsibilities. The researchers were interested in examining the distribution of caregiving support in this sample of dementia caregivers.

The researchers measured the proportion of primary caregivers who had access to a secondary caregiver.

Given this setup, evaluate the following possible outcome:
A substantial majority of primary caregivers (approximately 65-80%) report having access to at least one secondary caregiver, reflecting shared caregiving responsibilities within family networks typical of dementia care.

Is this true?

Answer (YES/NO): NO